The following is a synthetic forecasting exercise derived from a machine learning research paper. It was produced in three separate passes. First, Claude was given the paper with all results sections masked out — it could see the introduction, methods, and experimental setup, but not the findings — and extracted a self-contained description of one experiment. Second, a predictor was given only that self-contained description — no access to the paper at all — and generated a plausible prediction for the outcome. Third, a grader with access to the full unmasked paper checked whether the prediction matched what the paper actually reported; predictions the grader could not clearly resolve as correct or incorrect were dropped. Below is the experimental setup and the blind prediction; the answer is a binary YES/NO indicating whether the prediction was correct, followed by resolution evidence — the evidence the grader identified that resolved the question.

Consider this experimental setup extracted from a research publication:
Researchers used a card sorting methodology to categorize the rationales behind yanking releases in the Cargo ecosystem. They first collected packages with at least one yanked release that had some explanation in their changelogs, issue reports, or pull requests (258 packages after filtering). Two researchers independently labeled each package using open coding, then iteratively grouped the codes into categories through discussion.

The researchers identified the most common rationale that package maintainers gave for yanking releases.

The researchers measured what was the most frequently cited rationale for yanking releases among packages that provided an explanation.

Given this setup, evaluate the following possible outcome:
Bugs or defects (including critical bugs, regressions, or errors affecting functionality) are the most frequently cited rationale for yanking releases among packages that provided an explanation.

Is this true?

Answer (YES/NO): NO